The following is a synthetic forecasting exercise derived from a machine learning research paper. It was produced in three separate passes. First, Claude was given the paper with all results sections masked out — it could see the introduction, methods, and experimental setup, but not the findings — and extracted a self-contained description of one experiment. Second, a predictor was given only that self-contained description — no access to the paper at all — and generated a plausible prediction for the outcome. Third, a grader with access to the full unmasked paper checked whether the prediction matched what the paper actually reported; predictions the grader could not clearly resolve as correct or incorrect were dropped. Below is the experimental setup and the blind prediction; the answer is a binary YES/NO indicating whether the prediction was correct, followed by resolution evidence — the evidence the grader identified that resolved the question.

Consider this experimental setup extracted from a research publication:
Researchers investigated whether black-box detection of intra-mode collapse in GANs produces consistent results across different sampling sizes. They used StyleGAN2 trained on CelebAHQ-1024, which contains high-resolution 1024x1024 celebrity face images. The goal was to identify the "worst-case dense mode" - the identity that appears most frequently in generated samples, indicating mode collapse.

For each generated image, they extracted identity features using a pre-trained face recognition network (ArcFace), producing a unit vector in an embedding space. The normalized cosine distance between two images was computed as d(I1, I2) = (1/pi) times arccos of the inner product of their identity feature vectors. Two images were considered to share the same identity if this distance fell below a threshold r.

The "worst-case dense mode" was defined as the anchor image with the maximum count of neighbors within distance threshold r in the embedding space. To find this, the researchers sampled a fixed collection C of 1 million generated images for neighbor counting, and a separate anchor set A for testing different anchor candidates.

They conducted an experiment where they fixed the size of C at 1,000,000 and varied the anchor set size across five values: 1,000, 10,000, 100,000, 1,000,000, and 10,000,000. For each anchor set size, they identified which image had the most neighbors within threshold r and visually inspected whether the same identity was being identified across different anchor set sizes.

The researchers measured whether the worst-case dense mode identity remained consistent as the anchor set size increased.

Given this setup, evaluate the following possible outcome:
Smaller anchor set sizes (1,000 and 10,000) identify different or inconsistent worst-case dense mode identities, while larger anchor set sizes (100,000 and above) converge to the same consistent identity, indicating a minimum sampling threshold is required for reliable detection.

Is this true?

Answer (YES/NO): NO